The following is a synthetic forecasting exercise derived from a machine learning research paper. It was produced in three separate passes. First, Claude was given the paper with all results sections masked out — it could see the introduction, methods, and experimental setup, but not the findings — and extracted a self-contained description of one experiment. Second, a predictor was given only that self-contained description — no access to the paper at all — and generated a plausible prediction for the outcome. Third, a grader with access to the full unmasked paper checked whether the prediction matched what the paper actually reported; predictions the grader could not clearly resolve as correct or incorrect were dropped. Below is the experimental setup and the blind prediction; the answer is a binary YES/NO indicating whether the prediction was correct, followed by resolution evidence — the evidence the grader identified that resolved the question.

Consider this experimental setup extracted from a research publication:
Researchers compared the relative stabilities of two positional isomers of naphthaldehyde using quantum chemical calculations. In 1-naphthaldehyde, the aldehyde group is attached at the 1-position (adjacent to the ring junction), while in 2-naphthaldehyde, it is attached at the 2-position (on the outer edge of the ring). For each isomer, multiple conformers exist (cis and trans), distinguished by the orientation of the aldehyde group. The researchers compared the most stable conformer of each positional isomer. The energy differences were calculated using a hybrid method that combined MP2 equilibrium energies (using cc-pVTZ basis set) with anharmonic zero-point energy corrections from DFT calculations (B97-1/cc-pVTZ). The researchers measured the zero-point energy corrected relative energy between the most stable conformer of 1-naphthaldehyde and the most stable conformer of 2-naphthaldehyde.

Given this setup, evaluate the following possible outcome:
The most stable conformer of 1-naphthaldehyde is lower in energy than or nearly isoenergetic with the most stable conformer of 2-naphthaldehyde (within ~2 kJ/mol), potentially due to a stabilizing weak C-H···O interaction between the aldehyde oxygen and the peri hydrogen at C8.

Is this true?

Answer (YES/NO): NO